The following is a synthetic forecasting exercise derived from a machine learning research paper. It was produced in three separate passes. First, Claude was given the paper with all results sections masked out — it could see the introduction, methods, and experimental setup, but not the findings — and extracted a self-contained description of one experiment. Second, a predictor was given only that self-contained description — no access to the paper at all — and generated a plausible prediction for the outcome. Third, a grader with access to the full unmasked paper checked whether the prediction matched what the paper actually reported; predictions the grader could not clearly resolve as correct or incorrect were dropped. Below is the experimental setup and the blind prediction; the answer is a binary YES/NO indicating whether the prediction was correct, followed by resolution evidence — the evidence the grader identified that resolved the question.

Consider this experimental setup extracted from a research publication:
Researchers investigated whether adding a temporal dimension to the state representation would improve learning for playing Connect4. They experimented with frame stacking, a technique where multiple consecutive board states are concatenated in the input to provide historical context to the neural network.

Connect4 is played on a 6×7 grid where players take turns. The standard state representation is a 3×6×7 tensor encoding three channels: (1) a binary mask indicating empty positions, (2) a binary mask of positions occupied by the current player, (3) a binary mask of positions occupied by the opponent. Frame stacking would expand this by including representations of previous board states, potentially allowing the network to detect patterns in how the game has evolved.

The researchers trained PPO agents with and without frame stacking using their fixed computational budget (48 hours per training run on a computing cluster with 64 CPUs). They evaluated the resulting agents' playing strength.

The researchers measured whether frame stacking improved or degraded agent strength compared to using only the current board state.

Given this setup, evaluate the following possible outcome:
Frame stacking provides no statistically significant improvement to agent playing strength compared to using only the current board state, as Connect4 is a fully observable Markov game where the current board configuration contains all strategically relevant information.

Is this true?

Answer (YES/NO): NO